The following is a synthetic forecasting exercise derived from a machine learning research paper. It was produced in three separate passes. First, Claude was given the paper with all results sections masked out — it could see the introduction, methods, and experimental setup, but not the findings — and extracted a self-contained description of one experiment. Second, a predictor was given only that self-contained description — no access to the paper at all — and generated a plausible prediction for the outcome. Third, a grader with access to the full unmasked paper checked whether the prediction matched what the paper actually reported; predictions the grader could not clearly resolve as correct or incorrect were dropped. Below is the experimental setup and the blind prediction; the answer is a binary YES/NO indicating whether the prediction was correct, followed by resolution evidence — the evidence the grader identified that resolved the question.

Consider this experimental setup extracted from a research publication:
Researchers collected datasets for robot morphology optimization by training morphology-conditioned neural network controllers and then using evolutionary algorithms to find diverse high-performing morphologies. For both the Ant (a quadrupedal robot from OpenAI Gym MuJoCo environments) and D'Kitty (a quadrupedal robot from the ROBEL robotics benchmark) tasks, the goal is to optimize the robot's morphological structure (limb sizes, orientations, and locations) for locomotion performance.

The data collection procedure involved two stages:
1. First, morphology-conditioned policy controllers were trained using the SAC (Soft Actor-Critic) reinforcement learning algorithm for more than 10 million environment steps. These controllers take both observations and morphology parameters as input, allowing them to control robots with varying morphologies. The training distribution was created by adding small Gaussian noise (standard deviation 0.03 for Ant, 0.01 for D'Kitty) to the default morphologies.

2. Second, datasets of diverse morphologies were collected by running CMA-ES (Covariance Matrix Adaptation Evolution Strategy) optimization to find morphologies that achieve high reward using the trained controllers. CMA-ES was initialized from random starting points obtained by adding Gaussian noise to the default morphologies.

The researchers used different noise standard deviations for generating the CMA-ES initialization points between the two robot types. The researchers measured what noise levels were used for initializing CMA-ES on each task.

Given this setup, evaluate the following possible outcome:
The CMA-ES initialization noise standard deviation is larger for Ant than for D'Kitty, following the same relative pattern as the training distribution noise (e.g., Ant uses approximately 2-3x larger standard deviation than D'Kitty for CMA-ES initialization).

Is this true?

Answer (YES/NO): NO